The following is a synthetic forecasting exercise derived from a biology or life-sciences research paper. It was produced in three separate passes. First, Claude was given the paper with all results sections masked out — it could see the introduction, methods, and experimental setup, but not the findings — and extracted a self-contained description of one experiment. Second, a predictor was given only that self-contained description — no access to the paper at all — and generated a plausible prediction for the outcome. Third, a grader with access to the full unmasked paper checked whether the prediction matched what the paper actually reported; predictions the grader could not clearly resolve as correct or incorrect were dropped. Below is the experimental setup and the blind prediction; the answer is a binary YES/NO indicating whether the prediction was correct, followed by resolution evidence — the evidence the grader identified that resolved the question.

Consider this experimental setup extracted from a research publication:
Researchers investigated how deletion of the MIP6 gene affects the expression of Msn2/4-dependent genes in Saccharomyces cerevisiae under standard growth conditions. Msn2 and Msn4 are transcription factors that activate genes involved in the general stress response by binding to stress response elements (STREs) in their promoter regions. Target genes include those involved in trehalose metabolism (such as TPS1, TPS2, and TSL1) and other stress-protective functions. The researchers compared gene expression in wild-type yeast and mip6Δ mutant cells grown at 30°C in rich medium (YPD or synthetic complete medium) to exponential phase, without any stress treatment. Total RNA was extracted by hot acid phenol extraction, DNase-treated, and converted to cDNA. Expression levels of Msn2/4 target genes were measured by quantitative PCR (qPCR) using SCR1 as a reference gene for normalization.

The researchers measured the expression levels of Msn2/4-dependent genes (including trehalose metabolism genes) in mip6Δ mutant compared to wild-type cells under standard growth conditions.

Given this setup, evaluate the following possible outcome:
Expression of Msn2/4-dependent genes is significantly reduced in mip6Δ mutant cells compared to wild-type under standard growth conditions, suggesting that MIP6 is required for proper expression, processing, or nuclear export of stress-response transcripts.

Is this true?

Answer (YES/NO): NO